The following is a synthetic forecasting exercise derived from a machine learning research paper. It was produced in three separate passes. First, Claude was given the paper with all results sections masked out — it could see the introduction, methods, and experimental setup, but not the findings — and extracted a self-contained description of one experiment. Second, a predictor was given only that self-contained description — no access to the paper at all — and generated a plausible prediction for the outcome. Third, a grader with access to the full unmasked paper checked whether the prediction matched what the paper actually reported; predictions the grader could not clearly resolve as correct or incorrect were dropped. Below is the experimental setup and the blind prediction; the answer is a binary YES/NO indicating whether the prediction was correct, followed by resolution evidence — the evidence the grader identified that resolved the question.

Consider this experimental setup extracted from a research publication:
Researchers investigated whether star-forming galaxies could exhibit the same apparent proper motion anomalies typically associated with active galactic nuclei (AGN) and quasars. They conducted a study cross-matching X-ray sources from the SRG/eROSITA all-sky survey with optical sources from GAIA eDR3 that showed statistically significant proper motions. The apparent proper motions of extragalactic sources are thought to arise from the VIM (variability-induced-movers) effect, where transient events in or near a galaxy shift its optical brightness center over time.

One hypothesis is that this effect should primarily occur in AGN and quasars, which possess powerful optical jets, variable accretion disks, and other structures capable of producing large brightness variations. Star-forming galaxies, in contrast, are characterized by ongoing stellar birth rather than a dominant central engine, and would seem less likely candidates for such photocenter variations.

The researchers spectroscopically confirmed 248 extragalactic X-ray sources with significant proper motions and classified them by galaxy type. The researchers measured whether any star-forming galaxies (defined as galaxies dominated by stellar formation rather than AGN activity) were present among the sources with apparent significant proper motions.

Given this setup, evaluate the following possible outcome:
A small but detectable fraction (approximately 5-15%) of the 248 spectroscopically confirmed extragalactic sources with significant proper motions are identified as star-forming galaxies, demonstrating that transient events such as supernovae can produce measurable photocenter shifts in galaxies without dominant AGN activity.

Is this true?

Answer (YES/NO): YES